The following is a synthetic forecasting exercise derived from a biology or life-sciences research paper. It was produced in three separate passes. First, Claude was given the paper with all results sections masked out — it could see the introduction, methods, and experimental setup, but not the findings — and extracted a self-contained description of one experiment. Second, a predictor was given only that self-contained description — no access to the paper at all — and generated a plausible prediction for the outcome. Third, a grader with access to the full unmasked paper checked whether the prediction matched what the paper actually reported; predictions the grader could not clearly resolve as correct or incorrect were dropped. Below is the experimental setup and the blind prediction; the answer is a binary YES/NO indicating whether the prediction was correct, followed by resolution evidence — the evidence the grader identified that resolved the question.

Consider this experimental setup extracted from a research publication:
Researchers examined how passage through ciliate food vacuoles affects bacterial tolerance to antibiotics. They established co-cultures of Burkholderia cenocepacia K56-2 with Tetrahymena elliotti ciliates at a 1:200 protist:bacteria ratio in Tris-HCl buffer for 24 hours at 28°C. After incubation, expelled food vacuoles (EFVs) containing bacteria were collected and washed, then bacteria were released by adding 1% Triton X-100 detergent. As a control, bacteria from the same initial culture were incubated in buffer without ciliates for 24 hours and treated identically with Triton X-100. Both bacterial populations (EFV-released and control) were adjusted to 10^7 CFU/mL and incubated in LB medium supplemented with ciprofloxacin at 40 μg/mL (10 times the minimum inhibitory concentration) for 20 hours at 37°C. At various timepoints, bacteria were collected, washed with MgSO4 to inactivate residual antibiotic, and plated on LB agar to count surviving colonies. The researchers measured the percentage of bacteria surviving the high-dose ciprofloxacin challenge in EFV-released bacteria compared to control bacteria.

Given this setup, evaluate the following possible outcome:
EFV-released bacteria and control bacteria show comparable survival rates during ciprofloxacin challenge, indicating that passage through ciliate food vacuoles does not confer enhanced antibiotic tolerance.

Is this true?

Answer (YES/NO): NO